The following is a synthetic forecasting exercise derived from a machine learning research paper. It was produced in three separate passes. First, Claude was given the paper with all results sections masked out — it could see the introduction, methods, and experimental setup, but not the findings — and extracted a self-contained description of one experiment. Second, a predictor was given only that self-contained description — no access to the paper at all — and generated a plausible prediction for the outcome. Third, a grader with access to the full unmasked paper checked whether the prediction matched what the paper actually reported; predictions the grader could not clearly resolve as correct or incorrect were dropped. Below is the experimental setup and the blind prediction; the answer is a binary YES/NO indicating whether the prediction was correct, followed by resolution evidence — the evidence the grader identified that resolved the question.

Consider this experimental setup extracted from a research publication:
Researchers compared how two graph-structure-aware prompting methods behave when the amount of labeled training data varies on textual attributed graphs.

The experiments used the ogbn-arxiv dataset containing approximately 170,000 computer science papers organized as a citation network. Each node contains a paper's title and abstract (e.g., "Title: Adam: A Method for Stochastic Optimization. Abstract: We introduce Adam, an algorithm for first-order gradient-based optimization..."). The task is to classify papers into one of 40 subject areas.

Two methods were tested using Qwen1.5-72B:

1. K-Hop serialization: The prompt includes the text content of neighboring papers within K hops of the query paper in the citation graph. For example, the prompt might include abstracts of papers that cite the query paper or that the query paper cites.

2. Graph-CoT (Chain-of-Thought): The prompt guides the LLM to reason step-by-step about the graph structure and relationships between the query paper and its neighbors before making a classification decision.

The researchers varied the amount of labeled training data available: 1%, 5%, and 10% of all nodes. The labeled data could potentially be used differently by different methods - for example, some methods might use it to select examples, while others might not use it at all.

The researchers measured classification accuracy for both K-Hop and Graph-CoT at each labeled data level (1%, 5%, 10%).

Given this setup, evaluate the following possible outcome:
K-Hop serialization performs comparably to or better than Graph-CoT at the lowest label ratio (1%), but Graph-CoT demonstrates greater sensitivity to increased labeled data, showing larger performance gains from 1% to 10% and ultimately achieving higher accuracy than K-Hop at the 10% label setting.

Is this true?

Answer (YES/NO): NO